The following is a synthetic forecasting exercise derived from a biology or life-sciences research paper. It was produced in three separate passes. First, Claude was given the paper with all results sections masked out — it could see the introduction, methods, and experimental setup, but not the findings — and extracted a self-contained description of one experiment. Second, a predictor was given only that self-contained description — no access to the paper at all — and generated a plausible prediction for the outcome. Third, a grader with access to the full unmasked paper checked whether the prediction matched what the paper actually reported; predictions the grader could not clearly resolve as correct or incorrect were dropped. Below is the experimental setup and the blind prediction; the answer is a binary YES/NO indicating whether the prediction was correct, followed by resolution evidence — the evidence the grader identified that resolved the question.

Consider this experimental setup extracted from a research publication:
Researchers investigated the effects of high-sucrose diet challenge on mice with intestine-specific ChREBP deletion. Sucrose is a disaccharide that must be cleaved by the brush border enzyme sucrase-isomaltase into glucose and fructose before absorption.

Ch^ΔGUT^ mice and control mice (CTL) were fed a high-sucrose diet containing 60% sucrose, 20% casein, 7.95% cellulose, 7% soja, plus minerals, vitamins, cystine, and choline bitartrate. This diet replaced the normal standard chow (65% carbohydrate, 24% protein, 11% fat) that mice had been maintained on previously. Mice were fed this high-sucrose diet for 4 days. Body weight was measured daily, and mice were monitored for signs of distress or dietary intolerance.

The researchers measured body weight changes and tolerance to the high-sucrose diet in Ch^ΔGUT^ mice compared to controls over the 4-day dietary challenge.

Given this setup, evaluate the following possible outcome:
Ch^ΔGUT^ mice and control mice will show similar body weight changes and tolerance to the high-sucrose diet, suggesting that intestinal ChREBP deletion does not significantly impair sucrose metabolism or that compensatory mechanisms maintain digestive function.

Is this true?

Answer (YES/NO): NO